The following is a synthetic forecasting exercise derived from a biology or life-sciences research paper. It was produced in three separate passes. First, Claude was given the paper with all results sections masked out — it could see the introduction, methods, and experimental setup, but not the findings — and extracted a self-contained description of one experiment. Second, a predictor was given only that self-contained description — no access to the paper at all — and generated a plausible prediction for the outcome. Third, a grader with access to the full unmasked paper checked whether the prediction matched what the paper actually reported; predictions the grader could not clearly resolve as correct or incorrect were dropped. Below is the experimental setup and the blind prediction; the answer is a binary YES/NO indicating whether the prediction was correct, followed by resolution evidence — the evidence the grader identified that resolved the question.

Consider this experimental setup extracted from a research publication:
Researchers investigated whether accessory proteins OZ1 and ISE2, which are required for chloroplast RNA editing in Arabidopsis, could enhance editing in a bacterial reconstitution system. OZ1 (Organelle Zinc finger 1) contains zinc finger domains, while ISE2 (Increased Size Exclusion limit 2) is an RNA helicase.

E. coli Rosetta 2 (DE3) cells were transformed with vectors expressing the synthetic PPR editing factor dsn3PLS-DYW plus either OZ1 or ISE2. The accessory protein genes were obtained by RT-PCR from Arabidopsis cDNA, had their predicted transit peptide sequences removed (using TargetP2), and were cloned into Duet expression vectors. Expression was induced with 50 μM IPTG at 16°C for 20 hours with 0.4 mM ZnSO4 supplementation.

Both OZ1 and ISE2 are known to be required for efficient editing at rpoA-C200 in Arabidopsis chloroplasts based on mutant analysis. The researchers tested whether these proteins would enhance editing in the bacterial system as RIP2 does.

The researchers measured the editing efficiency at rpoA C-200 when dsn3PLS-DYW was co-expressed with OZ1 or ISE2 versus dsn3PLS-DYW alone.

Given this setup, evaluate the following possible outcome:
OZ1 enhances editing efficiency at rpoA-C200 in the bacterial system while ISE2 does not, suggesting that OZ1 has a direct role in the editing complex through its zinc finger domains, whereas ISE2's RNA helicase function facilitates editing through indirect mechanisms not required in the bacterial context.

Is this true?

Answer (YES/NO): NO